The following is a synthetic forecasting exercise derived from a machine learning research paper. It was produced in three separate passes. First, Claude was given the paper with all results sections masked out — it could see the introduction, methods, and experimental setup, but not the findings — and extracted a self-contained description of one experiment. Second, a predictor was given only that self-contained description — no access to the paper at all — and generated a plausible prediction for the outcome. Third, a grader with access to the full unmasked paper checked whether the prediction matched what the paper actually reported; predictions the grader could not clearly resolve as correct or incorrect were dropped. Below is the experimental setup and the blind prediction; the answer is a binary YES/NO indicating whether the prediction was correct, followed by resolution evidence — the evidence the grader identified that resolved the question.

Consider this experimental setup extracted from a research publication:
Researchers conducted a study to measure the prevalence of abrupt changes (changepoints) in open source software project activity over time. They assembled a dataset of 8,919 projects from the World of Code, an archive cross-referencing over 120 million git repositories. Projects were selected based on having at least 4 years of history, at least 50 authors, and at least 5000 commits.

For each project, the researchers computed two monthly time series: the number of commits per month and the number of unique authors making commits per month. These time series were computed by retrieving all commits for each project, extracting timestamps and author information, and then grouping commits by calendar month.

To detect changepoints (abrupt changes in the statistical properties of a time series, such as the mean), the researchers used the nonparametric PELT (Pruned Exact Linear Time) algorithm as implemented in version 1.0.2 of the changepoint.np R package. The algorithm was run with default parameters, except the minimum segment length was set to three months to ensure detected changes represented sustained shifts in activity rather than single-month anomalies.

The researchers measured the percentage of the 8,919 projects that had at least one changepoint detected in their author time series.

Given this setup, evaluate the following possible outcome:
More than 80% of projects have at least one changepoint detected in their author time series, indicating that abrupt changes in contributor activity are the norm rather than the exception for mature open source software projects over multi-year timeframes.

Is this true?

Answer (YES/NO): YES